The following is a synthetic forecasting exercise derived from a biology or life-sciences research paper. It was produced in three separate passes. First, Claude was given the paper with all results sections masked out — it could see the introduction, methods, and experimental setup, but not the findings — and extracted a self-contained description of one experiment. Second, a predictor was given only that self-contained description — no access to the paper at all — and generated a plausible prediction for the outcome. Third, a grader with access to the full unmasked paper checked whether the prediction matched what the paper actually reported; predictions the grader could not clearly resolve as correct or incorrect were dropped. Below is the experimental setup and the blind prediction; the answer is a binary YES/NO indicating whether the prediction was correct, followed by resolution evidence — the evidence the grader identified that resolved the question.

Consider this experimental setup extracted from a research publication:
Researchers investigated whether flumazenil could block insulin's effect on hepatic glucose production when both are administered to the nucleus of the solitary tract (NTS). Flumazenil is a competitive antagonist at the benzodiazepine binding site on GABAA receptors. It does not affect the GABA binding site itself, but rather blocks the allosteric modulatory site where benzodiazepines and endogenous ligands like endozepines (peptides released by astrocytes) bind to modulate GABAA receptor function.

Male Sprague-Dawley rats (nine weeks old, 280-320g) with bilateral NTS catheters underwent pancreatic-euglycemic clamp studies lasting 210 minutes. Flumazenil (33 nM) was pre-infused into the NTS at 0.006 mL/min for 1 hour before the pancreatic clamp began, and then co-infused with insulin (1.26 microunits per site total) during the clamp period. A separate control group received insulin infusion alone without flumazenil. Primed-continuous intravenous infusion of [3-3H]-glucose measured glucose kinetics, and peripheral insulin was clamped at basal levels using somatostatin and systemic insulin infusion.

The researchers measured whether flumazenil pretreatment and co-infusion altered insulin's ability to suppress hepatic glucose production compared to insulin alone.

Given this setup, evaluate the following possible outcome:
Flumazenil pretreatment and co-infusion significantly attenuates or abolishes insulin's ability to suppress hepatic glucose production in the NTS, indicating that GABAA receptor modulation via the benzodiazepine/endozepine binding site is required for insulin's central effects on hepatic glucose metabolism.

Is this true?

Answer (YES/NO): YES